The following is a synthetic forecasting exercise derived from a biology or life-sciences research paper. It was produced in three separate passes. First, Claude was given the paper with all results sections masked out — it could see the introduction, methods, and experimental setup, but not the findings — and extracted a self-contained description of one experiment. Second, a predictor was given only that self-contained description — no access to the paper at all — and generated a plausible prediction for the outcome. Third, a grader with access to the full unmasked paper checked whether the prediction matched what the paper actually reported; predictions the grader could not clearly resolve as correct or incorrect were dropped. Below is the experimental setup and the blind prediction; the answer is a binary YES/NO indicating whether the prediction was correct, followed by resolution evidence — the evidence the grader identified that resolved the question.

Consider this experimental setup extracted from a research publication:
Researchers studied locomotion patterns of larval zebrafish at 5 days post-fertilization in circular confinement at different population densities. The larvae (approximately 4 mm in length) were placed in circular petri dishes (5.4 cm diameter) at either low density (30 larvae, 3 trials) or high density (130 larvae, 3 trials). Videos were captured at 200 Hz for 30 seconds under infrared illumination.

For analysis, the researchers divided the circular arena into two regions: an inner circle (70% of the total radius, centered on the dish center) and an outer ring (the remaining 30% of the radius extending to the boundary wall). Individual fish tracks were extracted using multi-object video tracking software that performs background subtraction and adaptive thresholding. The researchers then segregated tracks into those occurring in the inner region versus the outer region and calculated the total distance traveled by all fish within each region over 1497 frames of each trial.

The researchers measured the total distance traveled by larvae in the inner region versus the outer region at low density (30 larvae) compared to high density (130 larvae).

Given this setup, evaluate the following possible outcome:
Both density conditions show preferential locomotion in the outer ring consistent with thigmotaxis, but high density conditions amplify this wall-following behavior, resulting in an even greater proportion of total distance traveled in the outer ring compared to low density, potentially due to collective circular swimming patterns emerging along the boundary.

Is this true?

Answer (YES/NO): NO